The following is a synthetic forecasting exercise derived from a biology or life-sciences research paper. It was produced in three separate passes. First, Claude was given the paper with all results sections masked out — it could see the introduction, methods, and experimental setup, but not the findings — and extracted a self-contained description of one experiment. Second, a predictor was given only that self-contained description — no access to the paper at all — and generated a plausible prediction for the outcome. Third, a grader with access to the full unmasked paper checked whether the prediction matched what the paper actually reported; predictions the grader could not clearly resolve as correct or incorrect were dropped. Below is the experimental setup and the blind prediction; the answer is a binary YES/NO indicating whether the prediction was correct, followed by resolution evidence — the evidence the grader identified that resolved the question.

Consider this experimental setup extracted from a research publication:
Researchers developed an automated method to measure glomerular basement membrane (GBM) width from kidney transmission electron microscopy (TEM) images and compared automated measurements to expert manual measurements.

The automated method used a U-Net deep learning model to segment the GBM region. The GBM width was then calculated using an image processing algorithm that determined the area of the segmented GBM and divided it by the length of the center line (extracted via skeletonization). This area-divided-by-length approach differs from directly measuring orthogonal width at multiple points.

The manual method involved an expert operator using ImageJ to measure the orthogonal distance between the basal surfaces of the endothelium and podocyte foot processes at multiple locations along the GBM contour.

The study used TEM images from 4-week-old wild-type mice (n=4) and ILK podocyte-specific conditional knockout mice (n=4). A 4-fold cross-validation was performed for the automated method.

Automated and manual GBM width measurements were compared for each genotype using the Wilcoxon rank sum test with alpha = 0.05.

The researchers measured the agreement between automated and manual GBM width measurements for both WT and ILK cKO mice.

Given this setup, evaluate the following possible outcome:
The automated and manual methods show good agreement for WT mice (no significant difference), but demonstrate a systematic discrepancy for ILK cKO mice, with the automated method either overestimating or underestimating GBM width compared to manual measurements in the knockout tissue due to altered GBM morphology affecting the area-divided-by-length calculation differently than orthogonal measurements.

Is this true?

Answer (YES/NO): NO